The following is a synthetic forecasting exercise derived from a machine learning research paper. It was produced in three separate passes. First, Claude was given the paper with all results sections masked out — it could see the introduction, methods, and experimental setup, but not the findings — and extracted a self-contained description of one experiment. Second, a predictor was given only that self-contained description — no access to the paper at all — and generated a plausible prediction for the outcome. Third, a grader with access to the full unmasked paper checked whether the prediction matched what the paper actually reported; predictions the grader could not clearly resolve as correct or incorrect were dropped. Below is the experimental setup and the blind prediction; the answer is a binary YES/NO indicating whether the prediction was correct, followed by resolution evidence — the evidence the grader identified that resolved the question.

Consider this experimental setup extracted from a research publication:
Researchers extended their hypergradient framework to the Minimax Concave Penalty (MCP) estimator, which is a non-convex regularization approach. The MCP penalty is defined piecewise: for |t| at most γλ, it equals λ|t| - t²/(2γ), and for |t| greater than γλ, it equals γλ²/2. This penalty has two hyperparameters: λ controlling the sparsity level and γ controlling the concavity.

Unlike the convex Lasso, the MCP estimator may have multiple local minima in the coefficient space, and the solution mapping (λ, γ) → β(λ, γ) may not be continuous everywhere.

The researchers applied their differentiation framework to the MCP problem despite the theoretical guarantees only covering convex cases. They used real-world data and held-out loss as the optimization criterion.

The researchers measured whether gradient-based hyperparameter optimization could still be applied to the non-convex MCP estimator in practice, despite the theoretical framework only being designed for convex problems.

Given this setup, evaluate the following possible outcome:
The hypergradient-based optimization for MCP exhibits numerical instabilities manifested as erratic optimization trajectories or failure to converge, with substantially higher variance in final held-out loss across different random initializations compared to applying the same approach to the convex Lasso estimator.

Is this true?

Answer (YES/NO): NO